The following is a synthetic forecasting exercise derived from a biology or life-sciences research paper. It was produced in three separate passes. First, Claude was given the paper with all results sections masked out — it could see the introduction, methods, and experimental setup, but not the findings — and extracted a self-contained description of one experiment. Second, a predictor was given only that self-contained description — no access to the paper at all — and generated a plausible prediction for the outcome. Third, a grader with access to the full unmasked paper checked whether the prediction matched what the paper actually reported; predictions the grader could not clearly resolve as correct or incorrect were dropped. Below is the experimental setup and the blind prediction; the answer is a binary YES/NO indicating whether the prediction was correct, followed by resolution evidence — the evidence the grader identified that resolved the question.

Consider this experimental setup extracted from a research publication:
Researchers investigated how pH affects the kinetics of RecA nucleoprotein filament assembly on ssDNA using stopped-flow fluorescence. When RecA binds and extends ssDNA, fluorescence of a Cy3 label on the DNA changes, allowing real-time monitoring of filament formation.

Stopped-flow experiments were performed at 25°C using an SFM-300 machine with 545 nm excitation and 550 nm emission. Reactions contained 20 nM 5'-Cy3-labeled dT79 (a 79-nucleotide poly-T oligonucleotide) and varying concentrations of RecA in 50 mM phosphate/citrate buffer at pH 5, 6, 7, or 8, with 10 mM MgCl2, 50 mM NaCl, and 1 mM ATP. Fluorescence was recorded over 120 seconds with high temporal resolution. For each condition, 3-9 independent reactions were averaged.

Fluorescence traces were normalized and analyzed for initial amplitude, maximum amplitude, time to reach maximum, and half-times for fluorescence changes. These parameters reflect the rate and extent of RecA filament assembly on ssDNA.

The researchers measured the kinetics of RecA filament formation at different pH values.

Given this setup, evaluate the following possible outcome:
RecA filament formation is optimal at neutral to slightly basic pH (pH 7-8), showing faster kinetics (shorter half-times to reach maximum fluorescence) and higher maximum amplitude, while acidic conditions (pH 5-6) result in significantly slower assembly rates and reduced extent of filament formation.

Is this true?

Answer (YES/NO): NO